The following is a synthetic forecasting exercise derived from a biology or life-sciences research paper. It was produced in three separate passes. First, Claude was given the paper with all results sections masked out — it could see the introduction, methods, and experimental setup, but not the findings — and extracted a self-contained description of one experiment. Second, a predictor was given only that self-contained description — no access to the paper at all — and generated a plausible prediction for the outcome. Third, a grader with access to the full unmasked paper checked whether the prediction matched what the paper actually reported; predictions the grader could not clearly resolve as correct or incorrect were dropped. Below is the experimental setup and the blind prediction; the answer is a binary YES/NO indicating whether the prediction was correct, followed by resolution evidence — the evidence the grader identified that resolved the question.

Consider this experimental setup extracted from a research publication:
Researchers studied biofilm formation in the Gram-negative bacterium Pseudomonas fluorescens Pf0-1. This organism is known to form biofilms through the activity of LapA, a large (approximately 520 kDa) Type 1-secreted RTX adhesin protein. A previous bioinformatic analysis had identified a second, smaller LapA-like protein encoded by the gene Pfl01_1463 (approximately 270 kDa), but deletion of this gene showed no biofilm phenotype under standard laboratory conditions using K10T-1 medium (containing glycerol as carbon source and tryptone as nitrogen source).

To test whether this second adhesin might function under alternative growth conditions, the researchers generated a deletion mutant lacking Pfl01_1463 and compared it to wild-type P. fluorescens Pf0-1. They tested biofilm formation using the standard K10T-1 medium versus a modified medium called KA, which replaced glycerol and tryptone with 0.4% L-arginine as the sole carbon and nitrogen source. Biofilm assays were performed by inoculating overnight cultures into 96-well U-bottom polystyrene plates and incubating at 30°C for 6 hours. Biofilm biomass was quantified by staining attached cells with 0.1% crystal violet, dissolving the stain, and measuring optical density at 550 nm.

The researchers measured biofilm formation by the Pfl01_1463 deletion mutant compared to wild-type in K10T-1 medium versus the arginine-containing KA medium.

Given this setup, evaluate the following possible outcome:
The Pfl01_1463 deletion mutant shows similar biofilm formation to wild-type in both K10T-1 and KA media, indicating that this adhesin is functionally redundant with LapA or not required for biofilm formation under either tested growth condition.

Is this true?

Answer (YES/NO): YES